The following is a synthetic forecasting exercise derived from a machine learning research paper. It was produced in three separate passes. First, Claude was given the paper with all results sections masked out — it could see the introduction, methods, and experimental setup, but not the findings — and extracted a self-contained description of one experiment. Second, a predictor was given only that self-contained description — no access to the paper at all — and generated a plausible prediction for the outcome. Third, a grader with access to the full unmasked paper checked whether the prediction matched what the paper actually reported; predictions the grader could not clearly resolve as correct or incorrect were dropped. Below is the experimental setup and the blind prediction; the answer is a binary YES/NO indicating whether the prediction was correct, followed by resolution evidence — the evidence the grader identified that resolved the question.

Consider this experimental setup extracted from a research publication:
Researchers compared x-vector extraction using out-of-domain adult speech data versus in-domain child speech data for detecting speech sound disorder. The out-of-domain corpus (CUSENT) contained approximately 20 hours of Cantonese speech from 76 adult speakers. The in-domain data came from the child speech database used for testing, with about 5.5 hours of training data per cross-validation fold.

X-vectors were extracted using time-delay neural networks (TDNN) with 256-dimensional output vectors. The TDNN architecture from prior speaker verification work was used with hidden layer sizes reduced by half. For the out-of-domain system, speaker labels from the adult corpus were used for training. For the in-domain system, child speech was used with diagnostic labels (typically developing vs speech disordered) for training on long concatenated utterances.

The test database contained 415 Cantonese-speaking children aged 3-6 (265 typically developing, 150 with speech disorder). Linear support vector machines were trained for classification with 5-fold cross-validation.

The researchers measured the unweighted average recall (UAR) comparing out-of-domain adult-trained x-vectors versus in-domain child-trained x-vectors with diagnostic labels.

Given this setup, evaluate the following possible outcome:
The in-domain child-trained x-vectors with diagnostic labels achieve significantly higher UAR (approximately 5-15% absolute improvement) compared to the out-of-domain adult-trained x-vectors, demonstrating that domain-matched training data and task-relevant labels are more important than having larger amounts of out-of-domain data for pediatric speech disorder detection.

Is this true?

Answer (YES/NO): NO